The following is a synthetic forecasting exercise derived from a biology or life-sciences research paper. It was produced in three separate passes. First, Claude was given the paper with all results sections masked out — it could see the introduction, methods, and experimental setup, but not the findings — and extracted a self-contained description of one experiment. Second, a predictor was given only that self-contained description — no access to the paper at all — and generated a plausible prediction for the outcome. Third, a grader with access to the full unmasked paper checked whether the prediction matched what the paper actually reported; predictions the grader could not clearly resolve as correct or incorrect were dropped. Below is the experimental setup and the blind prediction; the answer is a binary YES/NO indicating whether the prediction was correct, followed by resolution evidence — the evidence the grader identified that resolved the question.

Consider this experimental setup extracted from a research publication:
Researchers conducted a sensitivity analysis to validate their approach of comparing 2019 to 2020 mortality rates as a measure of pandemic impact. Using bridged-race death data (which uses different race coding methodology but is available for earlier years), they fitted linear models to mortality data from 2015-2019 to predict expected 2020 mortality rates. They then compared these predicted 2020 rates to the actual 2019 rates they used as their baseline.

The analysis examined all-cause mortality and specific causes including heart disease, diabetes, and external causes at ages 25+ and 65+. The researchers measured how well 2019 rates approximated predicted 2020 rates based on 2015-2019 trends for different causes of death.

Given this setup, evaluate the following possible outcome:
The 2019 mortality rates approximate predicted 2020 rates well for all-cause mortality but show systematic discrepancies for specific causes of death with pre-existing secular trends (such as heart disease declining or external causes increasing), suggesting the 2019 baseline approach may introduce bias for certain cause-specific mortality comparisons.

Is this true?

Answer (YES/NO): NO